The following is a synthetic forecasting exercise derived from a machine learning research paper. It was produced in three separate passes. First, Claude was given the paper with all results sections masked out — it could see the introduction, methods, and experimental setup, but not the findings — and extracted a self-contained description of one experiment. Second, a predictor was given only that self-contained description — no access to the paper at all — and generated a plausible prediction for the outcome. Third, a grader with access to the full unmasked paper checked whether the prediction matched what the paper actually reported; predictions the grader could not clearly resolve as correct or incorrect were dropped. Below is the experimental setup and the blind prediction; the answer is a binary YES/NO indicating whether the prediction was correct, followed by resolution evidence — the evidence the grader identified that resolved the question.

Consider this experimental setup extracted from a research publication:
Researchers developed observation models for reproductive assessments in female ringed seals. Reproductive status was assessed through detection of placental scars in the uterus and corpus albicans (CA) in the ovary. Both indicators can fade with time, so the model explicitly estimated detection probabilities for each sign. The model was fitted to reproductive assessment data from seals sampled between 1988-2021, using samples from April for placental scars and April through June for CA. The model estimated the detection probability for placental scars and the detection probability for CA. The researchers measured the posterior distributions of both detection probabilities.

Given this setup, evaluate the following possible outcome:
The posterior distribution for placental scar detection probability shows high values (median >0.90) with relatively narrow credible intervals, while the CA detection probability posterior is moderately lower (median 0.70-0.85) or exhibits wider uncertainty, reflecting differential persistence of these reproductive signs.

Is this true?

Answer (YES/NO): NO